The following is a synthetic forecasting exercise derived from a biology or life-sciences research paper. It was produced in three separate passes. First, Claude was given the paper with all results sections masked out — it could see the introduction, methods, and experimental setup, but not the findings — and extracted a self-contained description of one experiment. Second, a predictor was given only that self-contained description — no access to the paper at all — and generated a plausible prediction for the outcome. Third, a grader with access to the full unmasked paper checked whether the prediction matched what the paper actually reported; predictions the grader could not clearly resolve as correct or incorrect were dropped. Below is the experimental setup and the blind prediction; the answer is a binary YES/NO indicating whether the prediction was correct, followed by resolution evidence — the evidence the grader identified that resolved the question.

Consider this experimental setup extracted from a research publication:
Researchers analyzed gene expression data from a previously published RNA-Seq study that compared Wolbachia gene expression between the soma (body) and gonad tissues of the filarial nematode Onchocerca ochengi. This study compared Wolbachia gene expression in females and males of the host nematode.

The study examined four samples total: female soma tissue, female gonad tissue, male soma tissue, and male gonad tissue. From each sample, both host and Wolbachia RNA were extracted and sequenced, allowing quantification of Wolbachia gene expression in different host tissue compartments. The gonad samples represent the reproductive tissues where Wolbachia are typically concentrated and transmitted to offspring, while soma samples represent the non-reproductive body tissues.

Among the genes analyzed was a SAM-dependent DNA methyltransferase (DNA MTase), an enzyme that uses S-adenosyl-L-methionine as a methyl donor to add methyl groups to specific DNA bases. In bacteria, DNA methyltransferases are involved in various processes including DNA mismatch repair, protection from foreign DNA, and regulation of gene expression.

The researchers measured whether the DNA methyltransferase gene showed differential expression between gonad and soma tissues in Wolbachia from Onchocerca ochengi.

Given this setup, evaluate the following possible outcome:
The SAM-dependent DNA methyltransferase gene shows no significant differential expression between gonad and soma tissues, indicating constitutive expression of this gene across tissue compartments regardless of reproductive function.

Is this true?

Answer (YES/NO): NO